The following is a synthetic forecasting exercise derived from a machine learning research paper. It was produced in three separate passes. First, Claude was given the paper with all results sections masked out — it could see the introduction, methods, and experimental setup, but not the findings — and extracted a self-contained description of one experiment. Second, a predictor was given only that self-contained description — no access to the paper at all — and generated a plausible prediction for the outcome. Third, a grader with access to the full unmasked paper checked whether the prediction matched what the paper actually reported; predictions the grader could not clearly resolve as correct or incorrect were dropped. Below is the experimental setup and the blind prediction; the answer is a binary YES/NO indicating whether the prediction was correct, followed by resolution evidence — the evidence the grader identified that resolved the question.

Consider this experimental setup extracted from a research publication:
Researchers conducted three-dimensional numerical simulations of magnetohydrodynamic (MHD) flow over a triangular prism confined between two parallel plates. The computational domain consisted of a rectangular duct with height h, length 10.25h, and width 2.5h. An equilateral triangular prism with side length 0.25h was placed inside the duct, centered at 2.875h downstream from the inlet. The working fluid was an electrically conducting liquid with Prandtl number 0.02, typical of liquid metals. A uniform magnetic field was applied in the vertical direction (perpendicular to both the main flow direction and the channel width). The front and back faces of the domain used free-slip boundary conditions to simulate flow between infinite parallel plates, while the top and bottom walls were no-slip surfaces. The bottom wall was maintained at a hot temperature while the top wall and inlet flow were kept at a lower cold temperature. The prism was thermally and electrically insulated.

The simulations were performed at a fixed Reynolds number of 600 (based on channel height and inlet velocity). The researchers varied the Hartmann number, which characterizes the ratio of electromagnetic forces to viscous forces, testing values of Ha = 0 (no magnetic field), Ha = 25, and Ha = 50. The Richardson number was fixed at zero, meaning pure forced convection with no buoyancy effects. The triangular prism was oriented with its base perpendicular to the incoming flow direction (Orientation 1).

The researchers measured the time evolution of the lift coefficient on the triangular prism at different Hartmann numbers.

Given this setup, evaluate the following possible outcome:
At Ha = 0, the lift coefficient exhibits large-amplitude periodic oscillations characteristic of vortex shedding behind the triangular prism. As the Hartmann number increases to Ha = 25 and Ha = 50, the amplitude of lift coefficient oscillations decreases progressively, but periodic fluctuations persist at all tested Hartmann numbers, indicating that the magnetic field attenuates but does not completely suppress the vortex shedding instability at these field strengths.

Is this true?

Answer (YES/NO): NO